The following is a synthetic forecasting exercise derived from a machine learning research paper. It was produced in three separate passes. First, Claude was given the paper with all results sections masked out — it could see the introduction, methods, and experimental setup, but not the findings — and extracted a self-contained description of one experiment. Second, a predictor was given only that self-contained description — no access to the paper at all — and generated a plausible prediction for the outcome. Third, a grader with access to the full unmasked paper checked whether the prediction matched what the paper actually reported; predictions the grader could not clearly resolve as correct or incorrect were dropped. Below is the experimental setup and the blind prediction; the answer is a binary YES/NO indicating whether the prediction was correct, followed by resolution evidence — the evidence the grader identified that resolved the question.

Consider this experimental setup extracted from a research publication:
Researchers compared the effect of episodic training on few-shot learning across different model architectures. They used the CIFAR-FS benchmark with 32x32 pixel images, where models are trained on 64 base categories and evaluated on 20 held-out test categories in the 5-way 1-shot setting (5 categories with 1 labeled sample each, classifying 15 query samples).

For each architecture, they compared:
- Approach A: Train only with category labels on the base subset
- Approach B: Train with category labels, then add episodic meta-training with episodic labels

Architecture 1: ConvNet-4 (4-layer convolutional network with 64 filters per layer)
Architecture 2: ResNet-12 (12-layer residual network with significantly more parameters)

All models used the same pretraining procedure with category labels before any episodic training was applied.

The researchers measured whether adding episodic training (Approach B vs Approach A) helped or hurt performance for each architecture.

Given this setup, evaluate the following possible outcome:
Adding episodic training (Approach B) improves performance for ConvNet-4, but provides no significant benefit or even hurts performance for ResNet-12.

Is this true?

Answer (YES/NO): YES